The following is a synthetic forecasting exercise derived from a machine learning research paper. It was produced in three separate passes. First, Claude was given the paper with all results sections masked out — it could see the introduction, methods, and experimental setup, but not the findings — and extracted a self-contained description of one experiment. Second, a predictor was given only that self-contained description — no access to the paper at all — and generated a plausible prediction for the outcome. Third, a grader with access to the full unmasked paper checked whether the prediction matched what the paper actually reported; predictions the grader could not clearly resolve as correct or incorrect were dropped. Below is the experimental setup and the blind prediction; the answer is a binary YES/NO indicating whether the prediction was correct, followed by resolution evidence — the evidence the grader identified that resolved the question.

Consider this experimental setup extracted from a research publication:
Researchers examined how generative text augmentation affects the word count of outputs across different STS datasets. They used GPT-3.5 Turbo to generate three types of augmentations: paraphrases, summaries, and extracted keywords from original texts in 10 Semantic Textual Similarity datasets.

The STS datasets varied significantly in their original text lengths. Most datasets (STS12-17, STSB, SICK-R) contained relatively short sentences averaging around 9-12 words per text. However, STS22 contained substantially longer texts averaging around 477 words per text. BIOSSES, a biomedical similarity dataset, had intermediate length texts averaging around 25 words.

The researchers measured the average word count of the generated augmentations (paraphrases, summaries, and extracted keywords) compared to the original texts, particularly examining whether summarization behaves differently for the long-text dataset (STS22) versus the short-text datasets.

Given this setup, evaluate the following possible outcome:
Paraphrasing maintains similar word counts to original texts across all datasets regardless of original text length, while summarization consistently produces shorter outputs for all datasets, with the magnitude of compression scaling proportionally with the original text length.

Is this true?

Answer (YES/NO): NO